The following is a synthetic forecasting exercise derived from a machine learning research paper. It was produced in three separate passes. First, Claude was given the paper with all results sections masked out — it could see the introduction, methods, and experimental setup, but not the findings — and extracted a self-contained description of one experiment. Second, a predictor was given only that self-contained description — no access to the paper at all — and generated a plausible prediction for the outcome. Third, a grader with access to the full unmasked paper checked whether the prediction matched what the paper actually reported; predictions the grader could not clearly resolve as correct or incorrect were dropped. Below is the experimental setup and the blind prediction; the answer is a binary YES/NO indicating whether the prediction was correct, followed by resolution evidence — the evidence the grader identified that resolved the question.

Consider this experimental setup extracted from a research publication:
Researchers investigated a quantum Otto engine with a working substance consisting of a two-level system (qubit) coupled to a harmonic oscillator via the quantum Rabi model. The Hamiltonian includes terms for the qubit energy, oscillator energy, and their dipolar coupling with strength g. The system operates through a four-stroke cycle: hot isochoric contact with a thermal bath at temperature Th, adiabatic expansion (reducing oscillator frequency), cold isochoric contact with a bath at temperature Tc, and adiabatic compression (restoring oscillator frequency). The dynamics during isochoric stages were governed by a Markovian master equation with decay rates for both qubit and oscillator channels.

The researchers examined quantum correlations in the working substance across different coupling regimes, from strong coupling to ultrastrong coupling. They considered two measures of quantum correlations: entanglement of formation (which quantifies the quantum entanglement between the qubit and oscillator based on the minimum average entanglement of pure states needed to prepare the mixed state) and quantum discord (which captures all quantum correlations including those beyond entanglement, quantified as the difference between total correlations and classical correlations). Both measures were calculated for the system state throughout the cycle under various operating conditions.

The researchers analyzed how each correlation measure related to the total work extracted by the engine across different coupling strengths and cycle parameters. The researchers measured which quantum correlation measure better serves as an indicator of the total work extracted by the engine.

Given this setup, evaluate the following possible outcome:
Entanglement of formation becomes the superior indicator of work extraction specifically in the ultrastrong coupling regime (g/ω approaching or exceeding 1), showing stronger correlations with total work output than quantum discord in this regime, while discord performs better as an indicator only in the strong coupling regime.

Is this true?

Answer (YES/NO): NO